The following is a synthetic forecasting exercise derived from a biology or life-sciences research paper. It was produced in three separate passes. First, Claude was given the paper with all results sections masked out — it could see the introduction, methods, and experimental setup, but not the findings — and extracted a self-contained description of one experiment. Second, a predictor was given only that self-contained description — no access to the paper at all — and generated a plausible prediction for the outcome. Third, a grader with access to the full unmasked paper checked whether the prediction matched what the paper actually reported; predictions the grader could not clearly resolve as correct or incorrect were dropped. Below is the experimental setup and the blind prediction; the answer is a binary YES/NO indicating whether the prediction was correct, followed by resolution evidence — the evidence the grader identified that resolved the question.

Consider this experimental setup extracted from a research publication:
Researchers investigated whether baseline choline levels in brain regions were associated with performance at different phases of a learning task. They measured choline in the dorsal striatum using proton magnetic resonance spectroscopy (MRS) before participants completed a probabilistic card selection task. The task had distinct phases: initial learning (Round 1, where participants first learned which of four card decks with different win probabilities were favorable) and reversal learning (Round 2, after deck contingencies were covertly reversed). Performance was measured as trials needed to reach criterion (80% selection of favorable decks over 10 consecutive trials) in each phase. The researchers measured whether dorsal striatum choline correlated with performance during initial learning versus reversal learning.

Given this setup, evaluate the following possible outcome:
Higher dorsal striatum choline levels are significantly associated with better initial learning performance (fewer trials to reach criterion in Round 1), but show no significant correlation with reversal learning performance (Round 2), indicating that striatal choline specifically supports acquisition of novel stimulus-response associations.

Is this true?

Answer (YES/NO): NO